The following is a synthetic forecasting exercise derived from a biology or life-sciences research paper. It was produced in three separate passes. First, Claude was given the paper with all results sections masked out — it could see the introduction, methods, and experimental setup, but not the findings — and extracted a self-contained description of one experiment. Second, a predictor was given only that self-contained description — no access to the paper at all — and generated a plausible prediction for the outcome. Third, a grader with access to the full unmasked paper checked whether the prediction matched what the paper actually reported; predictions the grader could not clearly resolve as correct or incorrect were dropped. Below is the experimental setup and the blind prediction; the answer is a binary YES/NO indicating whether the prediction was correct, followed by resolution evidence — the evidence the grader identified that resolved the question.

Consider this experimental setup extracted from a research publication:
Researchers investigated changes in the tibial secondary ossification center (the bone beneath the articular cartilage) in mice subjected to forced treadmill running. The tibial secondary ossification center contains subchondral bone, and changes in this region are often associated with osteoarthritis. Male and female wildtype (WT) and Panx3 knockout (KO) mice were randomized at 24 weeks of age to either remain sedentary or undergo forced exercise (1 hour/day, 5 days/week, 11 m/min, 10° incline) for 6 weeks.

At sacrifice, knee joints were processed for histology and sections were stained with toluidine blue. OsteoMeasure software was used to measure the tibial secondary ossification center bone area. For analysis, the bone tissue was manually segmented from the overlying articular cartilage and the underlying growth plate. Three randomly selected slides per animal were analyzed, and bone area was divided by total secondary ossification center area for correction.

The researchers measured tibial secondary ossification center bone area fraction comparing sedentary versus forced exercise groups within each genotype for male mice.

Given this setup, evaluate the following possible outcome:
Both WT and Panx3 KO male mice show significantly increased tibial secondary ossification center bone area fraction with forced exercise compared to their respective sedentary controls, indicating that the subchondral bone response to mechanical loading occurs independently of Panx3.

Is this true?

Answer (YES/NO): NO